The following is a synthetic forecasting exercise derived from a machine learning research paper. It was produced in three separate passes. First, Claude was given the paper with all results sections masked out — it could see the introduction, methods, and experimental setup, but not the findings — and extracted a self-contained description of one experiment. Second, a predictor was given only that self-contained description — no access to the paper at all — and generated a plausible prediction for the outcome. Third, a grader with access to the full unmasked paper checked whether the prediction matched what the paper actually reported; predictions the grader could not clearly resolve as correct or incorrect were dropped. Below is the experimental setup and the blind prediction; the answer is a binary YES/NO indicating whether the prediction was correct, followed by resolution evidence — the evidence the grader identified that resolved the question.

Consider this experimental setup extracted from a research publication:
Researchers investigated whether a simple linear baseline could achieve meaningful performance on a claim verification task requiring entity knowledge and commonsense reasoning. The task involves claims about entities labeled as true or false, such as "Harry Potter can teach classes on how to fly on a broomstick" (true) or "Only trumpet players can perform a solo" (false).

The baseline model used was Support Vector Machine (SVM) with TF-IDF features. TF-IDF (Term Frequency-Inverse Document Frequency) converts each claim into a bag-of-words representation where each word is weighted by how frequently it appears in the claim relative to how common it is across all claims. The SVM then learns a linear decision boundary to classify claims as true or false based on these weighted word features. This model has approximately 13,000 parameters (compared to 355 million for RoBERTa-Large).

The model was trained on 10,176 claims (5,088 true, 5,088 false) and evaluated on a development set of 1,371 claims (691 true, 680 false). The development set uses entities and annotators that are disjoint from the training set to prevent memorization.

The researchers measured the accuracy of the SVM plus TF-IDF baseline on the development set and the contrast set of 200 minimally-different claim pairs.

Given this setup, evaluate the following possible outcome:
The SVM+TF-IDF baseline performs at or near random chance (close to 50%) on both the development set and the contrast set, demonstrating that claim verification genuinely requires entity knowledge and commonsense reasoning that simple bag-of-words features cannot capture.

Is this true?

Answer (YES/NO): NO